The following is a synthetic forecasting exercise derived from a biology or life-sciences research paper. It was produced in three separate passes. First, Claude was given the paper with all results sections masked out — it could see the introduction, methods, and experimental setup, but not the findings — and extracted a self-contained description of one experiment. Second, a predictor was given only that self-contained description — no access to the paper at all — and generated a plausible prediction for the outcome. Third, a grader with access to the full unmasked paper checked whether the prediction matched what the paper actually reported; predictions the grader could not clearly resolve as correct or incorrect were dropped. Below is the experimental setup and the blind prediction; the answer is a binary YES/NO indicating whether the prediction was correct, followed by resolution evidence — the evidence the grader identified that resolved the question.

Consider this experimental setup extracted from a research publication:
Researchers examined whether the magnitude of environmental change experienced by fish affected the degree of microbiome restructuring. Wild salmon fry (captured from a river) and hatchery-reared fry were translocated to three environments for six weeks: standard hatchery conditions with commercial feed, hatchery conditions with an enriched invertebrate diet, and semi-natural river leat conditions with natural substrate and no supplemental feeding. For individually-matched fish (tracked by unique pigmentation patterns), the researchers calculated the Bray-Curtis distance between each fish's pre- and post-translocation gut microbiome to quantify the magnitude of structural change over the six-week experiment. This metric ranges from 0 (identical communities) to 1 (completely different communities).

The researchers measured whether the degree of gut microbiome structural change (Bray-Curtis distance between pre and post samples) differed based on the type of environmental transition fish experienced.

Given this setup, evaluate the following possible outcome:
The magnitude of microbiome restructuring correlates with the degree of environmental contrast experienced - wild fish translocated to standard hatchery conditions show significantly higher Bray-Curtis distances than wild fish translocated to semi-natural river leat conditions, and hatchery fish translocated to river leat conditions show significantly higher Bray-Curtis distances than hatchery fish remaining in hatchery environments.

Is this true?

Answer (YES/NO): YES